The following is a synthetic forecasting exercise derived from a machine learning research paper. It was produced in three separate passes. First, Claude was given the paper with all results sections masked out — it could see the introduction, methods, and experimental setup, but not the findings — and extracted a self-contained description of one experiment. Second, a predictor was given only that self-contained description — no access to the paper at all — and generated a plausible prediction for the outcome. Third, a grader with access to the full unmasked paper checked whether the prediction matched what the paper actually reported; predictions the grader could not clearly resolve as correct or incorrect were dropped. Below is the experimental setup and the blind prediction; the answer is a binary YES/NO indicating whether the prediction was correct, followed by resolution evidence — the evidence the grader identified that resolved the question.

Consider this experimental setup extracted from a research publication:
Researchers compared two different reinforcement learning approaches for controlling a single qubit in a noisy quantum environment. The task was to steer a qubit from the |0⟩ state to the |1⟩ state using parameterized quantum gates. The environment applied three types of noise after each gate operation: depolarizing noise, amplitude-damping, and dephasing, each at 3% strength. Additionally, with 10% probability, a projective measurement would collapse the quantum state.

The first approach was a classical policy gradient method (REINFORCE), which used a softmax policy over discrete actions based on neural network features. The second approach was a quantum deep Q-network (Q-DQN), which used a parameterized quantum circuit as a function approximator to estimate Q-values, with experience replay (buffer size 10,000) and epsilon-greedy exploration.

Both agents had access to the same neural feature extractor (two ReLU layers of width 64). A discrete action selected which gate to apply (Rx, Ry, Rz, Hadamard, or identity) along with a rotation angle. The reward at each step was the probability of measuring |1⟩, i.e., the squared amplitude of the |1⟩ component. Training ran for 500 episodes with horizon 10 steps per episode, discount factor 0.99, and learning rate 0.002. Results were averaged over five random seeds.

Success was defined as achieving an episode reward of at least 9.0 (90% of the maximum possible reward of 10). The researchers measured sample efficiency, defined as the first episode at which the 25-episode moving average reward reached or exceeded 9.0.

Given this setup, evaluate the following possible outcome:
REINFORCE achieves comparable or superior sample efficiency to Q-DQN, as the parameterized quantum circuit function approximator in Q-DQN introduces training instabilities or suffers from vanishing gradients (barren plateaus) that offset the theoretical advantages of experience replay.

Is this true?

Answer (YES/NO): NO